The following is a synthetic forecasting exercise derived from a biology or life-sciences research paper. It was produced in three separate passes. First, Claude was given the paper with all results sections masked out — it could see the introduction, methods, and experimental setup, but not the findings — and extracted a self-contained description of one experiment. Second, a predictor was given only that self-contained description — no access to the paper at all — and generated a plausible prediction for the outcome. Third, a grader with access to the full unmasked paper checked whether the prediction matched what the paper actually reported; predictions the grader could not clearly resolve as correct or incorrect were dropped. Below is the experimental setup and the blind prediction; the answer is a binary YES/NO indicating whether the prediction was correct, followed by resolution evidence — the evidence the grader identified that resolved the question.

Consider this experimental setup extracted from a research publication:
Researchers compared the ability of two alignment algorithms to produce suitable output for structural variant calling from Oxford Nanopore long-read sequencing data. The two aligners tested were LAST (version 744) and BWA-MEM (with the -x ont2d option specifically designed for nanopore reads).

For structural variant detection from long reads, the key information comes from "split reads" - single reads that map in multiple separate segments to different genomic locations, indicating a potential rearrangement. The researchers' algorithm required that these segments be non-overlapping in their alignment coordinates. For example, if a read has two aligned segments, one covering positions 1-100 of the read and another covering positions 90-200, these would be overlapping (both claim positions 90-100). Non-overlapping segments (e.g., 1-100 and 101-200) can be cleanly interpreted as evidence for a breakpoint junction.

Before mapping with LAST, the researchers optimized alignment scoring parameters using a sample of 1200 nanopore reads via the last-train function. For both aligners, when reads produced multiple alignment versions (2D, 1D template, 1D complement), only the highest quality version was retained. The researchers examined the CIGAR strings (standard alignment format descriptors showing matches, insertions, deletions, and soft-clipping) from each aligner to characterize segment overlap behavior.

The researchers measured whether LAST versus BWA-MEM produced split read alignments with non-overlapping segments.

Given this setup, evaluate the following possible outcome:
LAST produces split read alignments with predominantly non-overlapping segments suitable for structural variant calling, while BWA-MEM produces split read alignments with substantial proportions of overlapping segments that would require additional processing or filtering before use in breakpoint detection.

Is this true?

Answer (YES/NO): YES